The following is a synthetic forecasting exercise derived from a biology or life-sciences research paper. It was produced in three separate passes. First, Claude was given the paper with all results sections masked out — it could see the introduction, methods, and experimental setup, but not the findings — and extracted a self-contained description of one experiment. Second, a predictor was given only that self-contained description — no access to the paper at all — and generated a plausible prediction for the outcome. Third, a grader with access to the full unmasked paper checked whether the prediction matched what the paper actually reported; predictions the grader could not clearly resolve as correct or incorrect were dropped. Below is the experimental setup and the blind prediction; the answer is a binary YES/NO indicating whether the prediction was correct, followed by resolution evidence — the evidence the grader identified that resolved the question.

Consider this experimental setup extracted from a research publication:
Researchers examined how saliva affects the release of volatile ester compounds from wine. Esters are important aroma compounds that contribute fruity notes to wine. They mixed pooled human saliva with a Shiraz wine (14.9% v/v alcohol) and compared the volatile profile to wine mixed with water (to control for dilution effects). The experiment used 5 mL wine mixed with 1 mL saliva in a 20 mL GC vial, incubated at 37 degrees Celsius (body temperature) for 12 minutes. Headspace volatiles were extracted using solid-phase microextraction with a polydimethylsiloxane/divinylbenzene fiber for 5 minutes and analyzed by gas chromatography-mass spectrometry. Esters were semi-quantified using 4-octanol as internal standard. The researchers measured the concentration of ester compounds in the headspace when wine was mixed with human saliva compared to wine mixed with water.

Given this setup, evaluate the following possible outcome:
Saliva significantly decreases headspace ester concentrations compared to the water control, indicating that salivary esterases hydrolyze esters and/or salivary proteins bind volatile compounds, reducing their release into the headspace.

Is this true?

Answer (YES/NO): NO